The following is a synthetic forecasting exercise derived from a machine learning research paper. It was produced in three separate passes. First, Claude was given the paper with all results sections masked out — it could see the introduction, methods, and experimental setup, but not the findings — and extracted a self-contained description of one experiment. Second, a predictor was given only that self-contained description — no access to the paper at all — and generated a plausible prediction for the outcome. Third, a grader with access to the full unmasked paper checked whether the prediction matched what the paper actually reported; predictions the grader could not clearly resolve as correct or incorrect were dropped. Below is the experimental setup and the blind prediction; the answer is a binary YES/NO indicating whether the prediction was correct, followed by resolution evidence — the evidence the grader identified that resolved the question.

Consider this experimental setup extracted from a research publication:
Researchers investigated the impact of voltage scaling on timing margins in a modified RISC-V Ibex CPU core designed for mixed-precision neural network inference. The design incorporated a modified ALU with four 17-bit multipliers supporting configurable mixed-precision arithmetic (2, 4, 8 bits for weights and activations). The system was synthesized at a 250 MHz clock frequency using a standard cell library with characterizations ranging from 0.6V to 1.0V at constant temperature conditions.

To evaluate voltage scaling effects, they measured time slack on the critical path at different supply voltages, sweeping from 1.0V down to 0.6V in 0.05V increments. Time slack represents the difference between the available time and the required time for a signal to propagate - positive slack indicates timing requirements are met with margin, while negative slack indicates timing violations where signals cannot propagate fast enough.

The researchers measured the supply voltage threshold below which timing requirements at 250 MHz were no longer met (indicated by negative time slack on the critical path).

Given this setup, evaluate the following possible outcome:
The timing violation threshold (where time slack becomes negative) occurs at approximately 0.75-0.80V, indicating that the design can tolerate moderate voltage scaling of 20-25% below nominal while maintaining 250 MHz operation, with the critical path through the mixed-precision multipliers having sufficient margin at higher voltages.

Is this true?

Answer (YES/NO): NO